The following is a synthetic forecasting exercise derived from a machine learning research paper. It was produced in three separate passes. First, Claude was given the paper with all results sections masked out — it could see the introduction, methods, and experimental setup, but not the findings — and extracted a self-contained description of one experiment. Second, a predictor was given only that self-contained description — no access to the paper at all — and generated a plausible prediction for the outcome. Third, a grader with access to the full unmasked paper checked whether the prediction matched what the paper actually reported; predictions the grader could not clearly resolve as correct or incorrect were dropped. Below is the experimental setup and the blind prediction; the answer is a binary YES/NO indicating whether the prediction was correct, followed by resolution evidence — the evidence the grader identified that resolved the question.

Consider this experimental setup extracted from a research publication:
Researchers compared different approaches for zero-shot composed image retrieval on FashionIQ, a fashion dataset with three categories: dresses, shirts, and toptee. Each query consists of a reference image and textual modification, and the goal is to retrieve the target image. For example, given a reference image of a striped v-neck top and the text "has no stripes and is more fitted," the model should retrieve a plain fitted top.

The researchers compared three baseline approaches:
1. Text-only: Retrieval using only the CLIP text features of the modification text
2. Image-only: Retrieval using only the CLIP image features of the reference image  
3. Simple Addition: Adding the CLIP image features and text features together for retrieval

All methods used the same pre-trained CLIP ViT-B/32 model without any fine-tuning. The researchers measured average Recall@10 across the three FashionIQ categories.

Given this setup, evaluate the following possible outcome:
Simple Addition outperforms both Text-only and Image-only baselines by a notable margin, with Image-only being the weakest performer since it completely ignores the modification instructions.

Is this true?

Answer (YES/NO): NO